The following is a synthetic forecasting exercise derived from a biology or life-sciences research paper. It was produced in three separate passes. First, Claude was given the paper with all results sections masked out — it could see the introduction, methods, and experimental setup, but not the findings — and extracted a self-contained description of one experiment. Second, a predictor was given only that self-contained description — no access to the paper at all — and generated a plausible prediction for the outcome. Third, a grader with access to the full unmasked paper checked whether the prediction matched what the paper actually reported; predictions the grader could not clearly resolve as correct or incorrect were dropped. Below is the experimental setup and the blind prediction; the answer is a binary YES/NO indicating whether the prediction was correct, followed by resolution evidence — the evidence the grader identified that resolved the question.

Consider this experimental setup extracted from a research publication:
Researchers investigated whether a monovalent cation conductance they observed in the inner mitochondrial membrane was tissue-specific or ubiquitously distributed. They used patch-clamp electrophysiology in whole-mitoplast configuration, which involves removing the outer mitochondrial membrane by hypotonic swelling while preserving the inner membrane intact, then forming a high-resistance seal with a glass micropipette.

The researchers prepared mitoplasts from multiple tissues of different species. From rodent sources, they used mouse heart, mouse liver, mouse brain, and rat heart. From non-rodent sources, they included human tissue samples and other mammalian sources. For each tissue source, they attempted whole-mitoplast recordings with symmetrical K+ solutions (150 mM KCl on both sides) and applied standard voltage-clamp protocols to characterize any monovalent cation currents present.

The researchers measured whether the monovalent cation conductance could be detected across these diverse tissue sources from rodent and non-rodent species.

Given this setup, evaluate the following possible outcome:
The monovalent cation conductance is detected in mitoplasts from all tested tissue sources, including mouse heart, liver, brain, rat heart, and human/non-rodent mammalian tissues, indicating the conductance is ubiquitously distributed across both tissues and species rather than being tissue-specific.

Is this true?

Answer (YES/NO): NO